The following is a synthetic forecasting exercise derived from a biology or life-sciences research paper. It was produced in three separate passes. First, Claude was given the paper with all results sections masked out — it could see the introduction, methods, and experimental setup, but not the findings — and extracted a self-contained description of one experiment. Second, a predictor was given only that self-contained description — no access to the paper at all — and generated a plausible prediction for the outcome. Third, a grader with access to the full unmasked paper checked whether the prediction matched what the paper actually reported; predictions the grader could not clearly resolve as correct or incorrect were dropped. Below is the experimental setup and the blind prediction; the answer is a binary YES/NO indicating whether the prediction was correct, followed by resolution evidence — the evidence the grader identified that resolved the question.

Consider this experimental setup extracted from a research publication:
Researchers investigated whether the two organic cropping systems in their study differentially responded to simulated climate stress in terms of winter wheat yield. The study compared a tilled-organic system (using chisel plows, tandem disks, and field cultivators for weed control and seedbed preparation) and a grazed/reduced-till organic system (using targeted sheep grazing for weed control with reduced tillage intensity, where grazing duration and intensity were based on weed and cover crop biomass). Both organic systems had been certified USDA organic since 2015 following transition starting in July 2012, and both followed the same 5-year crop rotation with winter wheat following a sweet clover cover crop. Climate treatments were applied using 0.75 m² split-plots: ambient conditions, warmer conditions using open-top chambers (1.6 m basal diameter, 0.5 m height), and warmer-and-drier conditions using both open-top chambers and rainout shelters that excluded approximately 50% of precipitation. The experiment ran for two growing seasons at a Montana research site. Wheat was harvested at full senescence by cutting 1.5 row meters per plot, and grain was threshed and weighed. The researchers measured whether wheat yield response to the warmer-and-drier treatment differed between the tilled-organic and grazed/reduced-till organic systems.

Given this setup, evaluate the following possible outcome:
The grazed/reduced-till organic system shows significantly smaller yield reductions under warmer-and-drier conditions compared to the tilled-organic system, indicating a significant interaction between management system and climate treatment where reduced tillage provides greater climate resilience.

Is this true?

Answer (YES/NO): NO